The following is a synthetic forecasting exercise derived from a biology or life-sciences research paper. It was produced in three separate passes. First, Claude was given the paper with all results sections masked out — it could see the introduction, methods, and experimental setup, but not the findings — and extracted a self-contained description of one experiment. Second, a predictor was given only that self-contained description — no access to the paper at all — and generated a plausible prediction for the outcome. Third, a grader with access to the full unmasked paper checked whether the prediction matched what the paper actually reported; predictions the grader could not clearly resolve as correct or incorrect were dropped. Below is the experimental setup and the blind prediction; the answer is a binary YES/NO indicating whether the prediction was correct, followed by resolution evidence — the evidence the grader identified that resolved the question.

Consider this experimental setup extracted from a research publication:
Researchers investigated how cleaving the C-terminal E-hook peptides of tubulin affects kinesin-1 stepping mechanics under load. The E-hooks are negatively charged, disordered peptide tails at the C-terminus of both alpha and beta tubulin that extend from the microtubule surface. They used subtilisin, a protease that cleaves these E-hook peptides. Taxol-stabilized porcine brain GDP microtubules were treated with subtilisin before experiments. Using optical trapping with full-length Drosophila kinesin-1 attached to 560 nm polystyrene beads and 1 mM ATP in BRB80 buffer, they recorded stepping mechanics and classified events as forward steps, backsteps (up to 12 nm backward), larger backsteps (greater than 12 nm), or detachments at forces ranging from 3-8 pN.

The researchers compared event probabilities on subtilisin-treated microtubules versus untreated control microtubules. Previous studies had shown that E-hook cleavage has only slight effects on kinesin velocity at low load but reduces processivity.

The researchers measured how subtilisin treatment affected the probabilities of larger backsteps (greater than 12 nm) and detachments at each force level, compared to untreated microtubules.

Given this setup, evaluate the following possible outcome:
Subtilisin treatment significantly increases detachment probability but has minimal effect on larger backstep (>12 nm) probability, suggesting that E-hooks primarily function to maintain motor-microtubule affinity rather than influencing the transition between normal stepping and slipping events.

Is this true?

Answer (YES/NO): NO